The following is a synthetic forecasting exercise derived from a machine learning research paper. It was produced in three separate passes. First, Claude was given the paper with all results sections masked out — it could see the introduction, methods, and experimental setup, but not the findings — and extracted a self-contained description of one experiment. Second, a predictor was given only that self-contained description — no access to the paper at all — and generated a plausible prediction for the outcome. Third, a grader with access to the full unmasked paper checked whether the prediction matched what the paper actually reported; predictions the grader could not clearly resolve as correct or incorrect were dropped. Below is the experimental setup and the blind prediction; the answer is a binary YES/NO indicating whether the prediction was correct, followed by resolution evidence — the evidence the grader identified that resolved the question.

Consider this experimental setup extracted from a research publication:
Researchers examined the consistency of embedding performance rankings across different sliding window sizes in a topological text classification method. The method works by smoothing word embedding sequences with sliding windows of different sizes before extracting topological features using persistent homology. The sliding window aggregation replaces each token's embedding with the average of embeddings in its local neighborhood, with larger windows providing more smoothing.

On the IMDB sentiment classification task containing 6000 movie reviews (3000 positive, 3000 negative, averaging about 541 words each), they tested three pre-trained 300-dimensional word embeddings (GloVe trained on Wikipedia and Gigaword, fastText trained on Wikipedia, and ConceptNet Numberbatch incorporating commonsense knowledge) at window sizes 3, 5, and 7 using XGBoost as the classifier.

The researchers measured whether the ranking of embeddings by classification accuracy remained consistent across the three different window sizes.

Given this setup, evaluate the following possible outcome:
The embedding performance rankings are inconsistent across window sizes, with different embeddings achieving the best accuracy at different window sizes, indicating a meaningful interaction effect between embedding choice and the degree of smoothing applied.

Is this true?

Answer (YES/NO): NO